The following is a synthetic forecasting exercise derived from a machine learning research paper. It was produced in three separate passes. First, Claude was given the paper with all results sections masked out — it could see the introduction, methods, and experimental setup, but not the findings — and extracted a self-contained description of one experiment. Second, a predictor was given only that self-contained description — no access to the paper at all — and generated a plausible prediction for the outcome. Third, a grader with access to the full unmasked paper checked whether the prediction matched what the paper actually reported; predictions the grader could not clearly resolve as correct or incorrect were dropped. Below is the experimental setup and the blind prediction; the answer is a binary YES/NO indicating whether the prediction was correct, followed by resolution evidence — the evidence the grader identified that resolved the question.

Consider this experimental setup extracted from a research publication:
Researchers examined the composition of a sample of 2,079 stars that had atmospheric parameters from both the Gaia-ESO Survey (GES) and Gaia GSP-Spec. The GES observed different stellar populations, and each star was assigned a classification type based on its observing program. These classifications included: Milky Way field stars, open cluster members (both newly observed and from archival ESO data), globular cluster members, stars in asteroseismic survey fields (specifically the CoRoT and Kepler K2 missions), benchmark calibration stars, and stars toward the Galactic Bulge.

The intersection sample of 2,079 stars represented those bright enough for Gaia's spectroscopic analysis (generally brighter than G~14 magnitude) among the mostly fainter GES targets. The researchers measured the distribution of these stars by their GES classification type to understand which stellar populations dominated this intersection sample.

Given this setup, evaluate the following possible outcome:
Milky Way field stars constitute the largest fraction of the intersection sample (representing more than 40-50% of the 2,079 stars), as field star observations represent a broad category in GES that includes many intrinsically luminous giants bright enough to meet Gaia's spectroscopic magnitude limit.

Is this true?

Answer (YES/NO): NO